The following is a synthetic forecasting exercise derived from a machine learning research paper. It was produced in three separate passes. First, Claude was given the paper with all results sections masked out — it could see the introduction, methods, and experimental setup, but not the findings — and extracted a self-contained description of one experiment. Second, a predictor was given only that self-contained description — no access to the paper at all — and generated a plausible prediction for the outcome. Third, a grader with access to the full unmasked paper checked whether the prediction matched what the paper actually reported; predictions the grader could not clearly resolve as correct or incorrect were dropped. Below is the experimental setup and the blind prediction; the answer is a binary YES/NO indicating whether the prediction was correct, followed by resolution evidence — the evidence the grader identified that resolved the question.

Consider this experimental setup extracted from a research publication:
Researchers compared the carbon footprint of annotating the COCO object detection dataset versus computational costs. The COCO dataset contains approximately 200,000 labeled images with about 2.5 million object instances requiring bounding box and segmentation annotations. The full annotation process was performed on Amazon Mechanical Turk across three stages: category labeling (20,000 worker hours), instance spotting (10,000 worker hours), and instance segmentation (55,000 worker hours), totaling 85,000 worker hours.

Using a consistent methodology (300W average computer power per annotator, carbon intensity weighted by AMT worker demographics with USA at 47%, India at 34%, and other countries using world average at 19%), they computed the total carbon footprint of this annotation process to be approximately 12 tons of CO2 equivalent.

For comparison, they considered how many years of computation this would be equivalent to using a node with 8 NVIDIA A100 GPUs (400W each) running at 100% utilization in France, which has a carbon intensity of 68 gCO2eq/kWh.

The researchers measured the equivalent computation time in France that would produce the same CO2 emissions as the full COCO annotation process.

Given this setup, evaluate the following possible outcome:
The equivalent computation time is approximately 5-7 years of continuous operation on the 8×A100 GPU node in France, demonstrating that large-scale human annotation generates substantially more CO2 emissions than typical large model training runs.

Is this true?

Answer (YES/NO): NO